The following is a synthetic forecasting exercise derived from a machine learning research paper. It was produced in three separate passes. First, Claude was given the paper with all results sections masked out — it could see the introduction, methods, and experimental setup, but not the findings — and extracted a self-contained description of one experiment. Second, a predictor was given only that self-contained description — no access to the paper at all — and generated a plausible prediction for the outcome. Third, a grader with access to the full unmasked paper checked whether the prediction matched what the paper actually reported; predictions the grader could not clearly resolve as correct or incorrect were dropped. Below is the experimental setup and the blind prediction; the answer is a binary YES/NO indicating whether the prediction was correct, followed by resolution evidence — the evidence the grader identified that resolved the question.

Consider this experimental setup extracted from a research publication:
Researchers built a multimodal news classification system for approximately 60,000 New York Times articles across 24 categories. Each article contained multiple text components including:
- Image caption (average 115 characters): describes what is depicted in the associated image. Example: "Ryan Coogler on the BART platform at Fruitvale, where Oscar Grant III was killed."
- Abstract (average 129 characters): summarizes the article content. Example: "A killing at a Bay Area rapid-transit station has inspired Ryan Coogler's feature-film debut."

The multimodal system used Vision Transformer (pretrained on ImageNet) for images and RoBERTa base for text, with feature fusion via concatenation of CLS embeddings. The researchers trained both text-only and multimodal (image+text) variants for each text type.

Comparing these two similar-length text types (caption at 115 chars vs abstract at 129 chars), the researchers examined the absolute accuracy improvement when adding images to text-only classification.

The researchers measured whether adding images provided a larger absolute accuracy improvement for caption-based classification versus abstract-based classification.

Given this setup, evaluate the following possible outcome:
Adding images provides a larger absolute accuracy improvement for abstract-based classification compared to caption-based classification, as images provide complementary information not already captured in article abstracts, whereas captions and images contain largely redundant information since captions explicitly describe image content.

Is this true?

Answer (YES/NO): YES